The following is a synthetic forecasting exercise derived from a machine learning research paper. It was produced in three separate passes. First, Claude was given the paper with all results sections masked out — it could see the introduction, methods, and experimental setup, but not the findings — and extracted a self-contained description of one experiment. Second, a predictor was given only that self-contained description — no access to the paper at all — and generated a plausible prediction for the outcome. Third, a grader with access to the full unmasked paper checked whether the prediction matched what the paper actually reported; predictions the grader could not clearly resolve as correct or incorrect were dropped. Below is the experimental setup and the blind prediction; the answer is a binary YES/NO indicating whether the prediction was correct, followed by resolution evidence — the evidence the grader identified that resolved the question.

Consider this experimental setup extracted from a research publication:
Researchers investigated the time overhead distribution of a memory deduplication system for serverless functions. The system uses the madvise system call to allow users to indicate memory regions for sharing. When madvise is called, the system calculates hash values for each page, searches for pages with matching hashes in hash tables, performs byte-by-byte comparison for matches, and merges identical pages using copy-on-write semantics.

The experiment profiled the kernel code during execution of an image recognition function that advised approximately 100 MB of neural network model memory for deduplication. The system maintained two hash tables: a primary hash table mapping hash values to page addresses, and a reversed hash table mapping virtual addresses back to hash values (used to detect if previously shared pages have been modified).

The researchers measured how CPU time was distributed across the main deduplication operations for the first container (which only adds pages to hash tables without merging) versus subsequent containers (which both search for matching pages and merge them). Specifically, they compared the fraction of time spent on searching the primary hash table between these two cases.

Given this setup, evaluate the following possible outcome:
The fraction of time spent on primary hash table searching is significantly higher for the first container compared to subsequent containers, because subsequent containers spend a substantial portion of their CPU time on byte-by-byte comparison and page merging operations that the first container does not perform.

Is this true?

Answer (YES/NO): NO